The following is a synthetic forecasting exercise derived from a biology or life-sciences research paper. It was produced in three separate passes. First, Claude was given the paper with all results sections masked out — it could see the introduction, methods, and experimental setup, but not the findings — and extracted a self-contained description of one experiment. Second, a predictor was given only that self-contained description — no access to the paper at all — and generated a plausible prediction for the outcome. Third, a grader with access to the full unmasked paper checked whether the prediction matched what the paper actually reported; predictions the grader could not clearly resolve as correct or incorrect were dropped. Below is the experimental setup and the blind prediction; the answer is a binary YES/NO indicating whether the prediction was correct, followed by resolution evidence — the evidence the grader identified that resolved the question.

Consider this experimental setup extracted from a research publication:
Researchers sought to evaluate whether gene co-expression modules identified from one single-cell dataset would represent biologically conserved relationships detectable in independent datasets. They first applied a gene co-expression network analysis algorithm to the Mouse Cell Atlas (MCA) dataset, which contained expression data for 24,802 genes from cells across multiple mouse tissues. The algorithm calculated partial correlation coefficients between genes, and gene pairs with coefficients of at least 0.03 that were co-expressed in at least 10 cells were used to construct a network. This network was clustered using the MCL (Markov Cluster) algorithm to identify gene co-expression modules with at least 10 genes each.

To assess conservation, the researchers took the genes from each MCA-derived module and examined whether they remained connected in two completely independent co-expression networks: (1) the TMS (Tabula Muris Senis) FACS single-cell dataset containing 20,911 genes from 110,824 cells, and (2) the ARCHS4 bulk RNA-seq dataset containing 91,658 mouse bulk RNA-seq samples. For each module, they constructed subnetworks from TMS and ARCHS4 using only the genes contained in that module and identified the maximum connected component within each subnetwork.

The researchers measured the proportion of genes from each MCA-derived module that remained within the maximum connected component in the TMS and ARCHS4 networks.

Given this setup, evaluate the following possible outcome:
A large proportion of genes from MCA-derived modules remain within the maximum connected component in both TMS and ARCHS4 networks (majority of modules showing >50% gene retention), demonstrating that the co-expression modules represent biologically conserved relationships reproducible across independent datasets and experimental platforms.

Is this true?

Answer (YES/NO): YES